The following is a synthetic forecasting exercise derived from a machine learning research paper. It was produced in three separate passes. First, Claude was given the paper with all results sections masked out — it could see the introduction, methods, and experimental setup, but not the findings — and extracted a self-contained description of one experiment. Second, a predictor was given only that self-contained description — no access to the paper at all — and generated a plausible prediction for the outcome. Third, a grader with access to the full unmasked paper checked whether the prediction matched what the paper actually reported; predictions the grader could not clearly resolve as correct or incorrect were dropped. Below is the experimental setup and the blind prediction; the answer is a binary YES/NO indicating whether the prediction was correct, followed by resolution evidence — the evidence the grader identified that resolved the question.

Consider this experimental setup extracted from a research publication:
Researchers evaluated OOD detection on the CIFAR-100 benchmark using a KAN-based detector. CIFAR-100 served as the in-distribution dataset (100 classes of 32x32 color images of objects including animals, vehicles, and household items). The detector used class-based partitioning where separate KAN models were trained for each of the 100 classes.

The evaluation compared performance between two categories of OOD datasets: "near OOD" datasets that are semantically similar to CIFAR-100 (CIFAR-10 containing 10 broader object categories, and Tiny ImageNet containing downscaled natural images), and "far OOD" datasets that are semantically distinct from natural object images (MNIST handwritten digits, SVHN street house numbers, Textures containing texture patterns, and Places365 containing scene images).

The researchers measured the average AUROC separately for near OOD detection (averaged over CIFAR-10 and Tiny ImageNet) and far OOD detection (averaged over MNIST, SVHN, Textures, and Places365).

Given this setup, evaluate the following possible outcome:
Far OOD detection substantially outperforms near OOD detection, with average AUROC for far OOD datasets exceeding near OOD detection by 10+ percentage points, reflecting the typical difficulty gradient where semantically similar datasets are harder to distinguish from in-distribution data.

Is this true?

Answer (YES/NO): NO